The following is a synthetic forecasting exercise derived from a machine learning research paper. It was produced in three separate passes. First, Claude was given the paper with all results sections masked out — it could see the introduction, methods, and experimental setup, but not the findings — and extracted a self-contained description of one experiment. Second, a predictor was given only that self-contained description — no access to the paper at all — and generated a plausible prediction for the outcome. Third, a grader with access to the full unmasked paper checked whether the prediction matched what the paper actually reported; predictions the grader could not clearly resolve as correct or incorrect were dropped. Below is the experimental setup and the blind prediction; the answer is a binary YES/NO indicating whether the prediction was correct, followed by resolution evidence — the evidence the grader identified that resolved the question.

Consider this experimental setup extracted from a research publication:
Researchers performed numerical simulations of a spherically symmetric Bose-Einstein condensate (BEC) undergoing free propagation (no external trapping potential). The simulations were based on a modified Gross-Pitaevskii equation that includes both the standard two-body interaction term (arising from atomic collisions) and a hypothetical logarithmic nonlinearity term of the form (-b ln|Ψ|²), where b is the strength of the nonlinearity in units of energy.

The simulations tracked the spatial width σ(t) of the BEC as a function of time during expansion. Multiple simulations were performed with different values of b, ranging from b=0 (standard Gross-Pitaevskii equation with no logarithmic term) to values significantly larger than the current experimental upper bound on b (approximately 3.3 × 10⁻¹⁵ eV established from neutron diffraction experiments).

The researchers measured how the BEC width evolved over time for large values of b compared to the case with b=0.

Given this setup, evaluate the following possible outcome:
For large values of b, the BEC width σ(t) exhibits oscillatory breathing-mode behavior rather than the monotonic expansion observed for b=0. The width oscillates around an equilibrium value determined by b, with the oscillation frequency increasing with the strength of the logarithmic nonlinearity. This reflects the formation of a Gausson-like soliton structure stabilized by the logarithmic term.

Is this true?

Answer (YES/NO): NO